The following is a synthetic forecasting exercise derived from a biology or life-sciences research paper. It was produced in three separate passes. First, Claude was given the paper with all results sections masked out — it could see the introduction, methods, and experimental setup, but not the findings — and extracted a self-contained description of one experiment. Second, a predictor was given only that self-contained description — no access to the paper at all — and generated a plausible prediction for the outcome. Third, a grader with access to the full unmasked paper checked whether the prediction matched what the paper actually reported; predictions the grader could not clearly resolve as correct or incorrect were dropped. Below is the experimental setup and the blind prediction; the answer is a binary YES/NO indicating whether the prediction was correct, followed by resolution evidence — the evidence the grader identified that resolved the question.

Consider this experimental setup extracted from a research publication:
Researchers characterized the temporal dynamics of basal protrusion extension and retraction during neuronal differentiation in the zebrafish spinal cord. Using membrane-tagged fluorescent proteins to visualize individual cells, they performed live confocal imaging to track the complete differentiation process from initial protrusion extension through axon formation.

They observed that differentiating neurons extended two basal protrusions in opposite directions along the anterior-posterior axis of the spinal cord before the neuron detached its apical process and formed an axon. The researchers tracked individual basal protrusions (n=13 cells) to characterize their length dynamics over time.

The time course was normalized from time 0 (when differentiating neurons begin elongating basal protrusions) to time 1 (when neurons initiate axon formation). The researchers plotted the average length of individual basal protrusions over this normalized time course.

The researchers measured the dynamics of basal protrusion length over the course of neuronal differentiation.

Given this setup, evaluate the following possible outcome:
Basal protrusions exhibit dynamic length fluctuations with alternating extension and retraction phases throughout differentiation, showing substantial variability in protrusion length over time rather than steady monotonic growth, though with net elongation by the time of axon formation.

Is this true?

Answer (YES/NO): NO